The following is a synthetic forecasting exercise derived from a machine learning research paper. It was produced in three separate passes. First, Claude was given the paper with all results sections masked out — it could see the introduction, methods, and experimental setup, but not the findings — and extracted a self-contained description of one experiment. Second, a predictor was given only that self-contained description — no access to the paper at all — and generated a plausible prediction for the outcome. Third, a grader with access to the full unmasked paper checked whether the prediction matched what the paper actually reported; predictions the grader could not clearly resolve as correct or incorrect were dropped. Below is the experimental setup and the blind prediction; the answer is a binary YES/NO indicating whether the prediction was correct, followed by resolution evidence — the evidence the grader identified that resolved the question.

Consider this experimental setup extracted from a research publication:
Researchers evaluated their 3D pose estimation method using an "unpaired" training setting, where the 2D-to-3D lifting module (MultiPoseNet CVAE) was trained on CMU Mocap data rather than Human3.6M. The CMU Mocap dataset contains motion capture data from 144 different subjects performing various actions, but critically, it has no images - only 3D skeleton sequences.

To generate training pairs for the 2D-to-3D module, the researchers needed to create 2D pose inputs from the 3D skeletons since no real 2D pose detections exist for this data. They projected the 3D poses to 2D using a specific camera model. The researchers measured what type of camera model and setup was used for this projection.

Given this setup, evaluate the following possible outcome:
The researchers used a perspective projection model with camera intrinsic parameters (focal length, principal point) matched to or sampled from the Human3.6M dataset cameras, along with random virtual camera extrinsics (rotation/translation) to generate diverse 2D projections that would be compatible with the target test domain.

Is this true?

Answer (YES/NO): NO